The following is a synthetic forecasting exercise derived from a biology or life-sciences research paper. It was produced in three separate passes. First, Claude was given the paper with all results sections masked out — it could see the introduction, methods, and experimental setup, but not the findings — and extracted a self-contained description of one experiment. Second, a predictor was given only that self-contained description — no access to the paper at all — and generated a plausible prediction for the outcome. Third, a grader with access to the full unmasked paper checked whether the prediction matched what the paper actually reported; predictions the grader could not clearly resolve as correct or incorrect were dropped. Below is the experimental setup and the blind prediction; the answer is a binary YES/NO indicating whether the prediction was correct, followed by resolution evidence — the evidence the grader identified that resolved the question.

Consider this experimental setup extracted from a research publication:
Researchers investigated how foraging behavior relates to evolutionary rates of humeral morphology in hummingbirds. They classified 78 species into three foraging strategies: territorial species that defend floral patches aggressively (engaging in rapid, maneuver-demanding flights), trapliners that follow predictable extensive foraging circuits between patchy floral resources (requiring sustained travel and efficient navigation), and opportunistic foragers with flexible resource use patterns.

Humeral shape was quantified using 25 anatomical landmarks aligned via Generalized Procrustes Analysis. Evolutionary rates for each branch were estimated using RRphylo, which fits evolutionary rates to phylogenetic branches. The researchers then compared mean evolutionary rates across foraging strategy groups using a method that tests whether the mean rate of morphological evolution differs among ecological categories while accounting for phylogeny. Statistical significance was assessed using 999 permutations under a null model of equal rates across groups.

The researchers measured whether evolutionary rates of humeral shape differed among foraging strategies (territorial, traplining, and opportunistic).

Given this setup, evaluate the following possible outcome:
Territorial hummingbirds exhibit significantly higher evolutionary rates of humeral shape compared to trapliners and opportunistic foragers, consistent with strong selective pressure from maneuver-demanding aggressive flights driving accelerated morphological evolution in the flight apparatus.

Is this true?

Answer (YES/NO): NO